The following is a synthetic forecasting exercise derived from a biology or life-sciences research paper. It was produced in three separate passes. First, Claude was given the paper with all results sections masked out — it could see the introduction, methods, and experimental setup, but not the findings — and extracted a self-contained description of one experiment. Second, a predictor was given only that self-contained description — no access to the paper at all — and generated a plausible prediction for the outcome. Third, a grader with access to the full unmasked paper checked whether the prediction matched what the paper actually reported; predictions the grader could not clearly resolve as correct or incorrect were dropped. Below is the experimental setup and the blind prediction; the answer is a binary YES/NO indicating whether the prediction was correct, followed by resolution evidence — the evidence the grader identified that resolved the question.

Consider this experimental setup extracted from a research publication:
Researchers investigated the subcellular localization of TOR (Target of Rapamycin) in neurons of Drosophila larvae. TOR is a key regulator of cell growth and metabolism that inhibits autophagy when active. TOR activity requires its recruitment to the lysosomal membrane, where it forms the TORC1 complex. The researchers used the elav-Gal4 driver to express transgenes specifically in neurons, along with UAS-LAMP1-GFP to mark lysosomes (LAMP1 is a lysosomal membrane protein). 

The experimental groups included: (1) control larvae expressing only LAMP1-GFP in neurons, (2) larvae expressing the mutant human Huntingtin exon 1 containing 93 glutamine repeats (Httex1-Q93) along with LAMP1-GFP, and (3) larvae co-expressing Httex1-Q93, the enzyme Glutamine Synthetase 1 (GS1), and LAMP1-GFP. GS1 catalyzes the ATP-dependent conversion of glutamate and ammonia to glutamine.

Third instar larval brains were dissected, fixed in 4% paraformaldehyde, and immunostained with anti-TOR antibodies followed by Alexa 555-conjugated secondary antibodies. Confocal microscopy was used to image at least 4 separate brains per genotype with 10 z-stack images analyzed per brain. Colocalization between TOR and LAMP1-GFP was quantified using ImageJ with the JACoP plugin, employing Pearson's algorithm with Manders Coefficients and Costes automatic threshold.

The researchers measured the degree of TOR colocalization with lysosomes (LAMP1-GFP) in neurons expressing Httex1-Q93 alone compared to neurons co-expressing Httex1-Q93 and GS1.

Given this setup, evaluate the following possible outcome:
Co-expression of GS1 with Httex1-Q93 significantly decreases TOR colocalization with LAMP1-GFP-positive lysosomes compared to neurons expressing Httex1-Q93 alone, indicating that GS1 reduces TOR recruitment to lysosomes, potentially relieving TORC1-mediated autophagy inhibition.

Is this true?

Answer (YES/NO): YES